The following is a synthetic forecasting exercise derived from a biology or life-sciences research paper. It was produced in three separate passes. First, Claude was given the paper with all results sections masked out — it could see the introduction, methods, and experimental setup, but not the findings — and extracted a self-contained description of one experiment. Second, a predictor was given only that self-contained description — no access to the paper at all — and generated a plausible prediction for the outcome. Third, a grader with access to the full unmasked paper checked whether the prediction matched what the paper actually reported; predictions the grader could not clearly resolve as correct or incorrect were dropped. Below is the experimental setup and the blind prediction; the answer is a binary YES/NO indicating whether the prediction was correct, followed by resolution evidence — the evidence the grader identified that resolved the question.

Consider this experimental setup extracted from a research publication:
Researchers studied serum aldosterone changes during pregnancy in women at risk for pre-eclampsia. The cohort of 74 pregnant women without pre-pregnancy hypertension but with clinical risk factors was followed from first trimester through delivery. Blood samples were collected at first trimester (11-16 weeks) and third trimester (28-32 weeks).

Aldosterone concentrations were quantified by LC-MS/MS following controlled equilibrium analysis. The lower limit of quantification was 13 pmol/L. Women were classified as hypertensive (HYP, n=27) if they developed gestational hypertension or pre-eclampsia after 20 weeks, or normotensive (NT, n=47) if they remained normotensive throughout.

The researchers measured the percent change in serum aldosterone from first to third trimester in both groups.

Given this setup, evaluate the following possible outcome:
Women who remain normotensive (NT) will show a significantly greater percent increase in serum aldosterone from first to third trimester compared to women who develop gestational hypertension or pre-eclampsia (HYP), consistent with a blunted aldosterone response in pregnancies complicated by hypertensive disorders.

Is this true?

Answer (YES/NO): YES